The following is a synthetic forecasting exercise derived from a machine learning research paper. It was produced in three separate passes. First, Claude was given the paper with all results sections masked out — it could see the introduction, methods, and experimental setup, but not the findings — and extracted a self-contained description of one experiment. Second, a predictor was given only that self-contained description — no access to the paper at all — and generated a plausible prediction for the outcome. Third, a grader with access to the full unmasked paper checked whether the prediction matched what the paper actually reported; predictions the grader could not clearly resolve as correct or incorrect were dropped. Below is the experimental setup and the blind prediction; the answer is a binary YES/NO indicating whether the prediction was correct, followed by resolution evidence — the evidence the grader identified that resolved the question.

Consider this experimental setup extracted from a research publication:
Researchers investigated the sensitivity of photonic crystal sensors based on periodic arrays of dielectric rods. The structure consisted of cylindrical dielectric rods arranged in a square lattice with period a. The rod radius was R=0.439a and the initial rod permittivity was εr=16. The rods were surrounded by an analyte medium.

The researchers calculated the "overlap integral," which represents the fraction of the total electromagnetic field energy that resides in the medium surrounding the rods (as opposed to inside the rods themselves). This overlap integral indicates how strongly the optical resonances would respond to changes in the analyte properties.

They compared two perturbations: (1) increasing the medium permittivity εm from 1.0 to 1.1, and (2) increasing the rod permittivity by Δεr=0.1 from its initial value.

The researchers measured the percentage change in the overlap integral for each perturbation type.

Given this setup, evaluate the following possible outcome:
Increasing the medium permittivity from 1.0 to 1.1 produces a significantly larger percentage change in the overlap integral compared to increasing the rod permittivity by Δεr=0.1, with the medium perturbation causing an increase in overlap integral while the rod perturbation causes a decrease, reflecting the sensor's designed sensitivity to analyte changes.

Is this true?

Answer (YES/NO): YES